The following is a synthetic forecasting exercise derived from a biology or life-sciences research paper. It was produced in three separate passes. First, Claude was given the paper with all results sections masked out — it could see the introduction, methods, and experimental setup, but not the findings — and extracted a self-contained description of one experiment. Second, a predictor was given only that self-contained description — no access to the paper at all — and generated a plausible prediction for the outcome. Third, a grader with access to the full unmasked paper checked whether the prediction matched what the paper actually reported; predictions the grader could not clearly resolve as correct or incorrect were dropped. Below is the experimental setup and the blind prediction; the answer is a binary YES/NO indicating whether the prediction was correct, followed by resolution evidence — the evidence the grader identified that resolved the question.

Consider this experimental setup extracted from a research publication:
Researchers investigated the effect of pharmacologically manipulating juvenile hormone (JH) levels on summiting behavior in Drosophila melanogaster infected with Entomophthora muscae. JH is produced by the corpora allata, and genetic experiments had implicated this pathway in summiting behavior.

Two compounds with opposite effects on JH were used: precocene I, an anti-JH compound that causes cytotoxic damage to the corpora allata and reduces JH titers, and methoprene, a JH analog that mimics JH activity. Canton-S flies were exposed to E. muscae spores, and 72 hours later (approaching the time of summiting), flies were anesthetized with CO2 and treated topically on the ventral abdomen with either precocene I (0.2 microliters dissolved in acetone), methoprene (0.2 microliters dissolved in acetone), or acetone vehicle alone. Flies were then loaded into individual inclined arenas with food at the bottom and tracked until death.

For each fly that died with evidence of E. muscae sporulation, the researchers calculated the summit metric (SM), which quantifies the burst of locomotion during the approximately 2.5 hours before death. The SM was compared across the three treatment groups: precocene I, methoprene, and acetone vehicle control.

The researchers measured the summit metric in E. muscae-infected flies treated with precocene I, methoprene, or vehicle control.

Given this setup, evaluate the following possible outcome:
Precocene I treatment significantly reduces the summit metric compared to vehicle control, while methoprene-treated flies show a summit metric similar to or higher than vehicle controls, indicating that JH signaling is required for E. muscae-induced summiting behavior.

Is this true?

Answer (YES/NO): NO